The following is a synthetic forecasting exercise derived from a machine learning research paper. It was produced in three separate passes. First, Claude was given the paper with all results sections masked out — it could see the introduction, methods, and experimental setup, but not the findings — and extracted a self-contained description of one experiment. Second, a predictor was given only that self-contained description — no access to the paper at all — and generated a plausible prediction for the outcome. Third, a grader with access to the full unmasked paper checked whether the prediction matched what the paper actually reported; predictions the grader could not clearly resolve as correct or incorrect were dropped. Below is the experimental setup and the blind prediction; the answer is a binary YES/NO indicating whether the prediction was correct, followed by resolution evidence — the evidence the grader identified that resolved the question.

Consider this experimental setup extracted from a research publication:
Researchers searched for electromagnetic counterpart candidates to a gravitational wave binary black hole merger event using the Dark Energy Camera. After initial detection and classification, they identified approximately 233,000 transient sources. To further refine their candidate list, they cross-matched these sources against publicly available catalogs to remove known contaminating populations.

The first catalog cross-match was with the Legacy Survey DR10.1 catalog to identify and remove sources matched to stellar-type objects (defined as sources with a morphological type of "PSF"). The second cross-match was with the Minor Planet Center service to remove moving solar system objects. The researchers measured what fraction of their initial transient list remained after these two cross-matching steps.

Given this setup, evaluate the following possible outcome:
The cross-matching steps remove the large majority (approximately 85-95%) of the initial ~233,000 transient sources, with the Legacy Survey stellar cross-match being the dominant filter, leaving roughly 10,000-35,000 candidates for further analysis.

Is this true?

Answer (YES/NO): NO